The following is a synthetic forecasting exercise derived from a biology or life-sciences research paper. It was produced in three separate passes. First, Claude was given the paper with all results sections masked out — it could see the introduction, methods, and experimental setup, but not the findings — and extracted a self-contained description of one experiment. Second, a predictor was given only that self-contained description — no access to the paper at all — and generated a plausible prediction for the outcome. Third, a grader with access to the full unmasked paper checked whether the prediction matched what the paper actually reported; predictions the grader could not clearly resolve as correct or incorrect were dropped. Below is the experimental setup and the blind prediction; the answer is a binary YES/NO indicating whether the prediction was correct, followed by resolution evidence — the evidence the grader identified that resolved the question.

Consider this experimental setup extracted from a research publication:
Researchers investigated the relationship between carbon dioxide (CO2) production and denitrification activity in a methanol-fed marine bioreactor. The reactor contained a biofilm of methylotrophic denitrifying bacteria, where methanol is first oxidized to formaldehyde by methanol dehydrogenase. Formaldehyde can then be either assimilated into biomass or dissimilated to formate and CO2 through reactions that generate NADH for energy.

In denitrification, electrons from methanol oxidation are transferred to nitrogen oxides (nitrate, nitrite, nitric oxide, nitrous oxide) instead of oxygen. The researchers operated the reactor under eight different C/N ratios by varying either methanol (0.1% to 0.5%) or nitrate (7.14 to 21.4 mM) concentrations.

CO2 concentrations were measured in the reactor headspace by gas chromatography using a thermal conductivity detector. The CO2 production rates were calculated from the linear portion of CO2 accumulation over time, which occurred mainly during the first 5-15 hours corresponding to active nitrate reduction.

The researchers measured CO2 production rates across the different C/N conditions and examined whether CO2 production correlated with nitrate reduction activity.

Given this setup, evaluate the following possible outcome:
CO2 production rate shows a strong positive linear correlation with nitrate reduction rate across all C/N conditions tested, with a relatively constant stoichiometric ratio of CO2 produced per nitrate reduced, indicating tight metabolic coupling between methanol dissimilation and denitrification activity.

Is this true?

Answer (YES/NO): NO